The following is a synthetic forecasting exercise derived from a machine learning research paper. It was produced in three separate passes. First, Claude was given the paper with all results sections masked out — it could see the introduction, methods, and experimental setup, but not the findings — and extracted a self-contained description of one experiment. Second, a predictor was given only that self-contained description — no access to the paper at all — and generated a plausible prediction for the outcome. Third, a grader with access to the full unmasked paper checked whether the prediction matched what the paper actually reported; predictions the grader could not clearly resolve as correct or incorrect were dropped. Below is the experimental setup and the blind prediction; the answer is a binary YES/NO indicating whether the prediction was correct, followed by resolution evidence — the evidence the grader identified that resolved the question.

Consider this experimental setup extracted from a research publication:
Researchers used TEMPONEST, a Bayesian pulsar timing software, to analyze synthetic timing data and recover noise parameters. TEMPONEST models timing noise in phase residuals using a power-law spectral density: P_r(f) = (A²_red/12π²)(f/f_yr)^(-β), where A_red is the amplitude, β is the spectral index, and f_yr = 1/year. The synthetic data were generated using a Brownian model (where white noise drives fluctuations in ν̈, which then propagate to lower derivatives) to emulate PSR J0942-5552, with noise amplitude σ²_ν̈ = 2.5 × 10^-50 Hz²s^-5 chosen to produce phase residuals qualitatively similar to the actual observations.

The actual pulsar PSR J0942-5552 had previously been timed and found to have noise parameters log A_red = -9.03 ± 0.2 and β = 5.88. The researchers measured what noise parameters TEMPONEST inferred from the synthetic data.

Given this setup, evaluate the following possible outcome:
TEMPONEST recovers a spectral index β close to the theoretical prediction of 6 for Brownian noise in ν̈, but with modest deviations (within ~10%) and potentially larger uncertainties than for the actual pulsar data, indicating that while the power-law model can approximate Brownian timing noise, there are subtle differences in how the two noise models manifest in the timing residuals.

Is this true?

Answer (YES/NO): NO